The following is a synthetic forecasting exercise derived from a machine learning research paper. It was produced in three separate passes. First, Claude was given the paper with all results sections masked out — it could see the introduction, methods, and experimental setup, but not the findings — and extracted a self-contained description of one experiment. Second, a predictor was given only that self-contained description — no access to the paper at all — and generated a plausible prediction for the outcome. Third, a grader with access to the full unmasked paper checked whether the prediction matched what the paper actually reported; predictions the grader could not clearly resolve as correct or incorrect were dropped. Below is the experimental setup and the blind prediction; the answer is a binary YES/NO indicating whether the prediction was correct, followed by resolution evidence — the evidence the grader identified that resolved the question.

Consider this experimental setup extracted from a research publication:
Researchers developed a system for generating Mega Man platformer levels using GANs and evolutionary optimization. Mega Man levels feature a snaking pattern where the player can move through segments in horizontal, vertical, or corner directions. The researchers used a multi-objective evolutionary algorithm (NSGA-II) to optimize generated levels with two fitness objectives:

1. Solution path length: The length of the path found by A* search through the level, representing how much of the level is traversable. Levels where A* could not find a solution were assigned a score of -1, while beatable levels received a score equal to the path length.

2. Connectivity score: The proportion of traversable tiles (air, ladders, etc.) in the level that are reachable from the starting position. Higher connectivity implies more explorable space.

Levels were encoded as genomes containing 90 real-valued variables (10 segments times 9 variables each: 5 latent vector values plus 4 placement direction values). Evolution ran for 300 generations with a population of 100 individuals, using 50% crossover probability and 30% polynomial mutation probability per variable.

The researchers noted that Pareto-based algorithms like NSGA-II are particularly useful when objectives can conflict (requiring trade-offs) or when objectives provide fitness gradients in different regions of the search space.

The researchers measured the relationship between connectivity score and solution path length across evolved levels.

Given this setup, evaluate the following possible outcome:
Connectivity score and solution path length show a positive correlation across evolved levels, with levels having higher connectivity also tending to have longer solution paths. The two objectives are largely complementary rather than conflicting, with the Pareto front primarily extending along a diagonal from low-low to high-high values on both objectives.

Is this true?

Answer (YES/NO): YES